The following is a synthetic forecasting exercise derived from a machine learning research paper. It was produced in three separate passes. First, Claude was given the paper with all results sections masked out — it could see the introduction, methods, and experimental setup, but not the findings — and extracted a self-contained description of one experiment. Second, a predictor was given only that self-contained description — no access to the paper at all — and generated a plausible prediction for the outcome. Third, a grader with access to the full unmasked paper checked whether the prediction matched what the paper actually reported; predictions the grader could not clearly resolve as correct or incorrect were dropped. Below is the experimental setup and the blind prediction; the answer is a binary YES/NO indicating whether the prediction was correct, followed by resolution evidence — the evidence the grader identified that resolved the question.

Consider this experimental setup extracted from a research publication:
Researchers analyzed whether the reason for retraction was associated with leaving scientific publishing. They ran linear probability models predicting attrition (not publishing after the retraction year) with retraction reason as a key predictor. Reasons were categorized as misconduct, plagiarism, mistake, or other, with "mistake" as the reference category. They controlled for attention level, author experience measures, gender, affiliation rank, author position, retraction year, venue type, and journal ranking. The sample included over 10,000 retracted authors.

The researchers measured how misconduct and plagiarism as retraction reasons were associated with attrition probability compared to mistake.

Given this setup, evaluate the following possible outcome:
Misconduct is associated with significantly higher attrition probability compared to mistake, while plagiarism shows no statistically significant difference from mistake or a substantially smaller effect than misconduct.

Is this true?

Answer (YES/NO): YES